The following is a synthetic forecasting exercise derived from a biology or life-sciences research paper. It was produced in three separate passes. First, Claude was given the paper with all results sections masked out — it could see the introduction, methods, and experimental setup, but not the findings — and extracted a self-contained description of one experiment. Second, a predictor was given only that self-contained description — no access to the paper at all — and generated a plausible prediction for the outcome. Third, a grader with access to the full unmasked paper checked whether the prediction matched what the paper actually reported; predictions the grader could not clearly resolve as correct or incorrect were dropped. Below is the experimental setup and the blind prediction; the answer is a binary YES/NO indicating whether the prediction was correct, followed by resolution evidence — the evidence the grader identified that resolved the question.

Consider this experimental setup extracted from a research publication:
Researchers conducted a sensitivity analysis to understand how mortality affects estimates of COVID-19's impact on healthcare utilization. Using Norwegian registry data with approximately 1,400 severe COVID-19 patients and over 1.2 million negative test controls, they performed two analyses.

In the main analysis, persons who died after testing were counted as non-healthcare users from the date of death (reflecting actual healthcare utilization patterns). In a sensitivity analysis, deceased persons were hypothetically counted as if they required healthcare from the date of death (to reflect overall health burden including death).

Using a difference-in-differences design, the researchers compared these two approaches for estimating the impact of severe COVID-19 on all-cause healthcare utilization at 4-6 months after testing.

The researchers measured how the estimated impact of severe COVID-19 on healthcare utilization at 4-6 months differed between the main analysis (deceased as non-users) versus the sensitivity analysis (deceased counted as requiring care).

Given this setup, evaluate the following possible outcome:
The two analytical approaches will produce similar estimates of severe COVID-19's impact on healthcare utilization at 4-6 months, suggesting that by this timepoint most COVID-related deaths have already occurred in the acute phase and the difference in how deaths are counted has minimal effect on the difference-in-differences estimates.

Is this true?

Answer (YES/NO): NO